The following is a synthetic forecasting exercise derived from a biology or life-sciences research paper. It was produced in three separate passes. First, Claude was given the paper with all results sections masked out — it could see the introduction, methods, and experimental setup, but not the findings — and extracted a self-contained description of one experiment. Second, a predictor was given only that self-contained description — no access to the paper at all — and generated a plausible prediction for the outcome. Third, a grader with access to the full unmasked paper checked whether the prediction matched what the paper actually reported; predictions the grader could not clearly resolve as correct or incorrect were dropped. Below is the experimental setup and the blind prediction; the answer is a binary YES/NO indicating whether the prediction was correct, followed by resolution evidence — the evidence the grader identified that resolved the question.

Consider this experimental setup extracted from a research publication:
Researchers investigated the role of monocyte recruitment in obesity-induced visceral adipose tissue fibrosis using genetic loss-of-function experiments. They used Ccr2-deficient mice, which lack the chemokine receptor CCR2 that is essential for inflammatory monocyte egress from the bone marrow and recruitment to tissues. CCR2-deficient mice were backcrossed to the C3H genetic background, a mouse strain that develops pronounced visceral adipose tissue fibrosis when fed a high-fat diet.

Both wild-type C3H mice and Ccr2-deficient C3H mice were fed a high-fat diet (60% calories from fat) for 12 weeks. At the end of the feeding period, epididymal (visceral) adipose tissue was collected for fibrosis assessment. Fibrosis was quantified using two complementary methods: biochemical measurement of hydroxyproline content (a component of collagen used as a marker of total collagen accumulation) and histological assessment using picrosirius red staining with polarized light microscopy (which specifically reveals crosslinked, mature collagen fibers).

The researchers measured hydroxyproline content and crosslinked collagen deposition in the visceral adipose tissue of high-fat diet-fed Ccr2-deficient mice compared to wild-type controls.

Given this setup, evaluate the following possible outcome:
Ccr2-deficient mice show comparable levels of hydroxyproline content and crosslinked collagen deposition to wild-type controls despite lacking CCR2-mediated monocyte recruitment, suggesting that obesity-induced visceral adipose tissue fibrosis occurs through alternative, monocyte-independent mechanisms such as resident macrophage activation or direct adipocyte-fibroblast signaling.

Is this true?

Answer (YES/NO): NO